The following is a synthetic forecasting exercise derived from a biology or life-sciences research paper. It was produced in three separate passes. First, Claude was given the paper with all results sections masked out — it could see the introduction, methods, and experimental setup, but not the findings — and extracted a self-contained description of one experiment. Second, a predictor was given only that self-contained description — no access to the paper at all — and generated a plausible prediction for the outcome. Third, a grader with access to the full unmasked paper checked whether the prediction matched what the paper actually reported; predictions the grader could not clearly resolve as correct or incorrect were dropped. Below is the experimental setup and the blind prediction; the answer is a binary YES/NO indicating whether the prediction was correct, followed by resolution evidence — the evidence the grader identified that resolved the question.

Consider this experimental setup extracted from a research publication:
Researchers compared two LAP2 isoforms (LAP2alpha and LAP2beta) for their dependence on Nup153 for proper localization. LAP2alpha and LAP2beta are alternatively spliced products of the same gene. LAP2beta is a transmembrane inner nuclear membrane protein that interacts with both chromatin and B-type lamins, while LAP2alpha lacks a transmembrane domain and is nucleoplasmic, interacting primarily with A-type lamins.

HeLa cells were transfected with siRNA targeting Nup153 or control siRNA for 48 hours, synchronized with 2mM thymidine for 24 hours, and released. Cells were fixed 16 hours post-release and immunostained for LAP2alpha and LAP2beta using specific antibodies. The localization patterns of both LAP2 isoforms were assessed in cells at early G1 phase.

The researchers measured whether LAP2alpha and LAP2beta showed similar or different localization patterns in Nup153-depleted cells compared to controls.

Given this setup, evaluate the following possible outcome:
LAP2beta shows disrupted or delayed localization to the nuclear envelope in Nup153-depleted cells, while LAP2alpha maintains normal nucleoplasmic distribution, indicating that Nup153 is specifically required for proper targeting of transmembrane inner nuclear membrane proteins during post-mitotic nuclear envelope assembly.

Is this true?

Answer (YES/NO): NO